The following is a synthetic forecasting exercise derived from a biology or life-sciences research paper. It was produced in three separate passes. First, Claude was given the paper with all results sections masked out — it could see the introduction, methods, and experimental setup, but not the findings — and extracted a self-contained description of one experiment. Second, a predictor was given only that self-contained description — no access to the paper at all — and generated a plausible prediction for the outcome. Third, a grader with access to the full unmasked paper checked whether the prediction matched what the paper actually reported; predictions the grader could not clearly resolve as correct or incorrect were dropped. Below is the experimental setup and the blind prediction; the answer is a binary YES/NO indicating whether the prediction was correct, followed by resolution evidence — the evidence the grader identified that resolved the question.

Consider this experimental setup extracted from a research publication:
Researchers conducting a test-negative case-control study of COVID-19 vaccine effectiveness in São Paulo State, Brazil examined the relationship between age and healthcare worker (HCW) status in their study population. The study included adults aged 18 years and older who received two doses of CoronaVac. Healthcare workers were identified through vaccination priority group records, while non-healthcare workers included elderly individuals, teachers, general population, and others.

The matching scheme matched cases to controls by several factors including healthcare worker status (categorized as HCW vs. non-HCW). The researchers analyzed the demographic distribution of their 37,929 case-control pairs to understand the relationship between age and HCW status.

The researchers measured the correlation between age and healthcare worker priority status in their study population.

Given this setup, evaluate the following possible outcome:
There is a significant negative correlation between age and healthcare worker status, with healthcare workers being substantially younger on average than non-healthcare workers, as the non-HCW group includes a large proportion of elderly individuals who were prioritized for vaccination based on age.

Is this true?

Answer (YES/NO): YES